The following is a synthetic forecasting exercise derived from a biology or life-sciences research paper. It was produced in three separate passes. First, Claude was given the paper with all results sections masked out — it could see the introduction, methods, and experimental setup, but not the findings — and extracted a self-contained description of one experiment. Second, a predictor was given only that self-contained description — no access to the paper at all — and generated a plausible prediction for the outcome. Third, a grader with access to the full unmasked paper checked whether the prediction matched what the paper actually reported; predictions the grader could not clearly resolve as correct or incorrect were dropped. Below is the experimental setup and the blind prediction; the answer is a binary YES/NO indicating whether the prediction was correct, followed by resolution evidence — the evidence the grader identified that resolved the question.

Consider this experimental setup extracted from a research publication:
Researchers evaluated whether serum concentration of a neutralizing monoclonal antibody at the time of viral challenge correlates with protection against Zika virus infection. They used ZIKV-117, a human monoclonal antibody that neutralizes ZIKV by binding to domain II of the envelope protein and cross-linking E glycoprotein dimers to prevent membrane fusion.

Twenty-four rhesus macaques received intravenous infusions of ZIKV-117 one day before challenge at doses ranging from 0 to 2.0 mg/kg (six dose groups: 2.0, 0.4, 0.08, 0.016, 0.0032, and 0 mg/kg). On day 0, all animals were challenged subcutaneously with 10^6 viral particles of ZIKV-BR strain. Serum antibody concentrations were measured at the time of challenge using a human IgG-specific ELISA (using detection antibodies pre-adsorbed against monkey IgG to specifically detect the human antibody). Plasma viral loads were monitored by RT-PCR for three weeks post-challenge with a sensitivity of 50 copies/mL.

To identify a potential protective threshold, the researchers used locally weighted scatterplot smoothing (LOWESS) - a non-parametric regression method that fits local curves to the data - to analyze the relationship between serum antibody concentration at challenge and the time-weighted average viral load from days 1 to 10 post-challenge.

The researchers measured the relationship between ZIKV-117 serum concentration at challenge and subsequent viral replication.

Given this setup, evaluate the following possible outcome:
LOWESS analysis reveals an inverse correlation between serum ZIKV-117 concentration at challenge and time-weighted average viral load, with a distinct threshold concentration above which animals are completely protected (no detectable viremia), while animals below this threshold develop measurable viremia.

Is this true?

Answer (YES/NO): YES